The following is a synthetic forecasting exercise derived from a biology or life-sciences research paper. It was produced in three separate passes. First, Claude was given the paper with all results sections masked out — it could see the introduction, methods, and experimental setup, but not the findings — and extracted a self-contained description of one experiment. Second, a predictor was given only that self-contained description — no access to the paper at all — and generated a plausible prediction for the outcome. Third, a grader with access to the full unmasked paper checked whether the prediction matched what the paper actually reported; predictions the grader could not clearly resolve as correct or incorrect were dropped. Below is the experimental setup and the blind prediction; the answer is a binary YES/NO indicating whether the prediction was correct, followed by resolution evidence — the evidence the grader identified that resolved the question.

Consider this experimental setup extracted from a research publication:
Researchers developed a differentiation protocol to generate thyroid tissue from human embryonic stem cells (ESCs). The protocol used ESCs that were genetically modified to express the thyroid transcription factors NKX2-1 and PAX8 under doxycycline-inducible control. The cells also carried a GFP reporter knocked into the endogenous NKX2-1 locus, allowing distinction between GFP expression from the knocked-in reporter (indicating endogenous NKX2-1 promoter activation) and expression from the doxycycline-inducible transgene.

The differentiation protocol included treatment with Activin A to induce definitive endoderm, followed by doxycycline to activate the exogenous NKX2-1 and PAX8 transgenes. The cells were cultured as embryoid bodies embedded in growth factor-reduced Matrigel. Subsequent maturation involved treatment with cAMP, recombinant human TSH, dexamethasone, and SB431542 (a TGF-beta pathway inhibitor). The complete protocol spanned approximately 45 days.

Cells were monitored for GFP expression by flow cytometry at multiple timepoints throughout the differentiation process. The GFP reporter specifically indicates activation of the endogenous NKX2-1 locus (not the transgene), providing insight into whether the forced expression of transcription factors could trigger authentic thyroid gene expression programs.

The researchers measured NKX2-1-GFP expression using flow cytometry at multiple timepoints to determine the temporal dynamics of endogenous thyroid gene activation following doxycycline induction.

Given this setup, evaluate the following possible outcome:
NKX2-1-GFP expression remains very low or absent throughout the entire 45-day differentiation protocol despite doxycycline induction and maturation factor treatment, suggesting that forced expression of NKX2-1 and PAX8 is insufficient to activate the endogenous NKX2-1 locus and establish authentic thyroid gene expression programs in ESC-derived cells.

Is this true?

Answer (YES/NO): NO